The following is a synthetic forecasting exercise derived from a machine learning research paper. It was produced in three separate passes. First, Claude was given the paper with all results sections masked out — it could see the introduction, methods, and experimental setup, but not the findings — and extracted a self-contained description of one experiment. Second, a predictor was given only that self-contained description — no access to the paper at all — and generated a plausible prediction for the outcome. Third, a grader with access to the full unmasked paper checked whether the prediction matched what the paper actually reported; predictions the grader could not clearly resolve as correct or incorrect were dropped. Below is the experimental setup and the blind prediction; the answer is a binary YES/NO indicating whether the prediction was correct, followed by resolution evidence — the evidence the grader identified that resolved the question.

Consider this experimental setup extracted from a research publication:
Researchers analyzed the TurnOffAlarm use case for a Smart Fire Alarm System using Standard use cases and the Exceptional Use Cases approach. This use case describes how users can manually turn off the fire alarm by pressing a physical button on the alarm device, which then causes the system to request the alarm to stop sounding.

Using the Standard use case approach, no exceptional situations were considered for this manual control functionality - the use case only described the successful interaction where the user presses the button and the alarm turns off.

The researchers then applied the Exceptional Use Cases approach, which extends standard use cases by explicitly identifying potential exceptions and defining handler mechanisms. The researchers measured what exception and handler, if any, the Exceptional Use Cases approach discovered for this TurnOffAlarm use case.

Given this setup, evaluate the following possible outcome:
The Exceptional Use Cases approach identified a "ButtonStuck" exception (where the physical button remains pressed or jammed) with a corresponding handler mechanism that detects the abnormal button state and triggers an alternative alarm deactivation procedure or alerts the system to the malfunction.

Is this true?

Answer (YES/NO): NO